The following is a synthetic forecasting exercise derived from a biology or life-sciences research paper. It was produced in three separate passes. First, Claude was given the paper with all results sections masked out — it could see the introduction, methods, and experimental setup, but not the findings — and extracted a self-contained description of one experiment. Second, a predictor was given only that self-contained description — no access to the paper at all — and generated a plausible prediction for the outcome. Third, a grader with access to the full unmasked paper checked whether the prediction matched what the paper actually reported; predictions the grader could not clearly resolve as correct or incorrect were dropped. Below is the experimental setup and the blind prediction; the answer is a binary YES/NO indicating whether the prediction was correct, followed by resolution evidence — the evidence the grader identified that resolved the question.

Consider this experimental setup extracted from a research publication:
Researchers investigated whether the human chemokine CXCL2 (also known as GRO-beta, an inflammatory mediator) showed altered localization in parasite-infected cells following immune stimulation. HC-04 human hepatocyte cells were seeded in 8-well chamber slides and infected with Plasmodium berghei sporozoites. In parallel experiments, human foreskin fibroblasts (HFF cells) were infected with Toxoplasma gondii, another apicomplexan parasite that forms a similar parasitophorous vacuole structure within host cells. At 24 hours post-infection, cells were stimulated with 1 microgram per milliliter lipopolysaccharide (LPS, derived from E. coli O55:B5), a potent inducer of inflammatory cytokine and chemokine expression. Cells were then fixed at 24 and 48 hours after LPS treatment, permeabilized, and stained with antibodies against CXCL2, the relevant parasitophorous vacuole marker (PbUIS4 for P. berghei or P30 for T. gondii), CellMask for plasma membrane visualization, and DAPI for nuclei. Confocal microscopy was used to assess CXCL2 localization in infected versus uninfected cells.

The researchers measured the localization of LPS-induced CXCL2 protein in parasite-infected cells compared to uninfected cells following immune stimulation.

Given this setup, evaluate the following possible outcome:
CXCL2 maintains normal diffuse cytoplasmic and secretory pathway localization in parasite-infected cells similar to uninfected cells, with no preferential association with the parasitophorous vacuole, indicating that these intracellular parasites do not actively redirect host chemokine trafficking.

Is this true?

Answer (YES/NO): NO